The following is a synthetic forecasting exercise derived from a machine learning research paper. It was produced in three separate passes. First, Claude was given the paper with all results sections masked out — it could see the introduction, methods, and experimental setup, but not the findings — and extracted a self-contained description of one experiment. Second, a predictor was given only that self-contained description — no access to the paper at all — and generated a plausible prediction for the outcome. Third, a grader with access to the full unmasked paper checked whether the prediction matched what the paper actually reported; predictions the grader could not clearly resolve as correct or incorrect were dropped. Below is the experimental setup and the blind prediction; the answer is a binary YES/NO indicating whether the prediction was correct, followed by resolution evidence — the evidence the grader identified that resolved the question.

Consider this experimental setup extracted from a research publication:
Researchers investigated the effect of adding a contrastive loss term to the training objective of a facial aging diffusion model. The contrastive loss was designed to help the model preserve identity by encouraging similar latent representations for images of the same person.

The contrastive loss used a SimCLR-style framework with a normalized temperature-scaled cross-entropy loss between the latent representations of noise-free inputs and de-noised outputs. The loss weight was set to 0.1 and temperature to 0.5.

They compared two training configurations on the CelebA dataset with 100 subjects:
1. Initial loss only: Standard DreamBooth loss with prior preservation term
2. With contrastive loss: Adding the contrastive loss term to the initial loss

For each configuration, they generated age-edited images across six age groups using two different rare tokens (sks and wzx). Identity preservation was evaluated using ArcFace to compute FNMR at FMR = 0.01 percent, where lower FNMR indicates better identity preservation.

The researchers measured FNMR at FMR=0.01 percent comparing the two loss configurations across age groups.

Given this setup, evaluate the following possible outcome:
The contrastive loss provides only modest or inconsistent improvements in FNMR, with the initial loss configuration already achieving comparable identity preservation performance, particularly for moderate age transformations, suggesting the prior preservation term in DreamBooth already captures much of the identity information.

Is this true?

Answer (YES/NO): NO